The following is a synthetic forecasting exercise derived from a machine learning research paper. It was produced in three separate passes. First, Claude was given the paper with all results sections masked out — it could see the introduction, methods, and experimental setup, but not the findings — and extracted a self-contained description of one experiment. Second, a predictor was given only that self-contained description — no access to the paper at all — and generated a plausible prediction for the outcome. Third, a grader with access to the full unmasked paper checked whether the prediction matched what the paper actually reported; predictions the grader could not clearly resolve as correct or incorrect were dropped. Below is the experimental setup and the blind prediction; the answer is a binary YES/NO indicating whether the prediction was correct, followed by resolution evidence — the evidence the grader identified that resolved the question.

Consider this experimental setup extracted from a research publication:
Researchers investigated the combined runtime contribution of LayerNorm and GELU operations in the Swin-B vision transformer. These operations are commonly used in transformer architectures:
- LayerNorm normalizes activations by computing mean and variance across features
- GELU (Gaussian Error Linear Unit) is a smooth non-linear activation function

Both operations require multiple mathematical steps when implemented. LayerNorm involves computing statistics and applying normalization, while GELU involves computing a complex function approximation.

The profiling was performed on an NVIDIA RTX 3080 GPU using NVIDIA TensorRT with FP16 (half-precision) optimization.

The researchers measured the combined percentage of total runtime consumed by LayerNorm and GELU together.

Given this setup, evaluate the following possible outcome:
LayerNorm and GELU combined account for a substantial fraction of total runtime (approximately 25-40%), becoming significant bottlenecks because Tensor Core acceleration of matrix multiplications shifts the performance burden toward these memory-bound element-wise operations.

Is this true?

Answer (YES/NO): NO